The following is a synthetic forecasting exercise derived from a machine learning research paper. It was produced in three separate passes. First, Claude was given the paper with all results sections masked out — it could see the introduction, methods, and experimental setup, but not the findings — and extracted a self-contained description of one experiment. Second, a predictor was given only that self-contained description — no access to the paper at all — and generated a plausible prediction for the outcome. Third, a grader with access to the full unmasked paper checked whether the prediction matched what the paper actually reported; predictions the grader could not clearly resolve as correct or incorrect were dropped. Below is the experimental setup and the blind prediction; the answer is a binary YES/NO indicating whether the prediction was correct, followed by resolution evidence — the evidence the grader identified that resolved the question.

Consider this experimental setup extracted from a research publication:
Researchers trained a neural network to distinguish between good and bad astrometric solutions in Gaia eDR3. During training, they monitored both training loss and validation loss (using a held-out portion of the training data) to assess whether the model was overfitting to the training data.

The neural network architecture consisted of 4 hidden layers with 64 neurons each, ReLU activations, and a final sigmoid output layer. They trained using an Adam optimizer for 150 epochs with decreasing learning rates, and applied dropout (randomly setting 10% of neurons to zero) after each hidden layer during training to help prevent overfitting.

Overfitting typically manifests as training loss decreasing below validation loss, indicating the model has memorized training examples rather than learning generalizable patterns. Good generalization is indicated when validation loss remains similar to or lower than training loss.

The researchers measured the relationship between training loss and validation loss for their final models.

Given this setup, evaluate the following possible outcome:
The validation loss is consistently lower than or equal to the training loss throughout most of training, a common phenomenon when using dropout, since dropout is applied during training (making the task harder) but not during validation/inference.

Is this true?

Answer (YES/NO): YES